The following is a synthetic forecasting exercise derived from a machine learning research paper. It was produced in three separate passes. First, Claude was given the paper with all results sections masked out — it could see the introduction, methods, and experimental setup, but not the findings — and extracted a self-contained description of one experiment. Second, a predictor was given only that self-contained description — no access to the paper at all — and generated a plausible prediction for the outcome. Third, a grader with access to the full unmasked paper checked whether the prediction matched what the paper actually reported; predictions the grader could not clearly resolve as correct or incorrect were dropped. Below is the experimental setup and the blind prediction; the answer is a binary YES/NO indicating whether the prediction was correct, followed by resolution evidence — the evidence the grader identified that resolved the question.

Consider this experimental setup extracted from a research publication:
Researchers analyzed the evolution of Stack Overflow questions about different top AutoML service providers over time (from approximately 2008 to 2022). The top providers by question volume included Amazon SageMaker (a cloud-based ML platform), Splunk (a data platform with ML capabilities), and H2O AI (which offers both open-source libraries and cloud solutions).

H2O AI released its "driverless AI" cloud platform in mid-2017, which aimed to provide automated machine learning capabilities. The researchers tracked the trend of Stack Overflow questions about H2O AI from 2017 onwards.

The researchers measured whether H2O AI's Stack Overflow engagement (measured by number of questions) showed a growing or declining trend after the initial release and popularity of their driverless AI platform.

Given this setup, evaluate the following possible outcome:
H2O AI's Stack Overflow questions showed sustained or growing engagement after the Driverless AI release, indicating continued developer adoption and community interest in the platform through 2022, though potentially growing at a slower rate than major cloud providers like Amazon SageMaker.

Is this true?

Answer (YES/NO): NO